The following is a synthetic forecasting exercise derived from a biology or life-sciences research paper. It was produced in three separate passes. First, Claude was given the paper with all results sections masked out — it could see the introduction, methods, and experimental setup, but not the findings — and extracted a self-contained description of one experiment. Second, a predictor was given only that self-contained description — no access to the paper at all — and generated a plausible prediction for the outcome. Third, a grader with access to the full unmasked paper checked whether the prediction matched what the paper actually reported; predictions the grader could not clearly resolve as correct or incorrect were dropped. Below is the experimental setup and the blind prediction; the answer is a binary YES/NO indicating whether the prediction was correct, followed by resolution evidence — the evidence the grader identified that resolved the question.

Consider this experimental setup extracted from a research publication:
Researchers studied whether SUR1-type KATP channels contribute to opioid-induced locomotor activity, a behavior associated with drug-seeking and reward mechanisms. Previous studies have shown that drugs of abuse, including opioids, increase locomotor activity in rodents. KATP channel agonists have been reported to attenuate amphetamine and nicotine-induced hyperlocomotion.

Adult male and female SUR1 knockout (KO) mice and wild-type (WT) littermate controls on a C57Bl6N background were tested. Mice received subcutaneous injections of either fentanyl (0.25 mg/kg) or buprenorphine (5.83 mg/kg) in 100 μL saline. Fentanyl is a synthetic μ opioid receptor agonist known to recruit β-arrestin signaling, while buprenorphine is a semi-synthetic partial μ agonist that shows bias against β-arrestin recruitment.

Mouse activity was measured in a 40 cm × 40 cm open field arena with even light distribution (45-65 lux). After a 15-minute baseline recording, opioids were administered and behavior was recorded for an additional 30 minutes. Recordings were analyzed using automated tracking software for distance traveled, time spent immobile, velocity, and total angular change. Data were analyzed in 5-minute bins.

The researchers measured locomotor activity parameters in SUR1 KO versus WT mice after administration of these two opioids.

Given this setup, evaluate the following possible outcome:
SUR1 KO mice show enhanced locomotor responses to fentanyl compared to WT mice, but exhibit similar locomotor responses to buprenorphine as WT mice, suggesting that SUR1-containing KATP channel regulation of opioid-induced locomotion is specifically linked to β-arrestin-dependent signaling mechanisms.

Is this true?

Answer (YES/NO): NO